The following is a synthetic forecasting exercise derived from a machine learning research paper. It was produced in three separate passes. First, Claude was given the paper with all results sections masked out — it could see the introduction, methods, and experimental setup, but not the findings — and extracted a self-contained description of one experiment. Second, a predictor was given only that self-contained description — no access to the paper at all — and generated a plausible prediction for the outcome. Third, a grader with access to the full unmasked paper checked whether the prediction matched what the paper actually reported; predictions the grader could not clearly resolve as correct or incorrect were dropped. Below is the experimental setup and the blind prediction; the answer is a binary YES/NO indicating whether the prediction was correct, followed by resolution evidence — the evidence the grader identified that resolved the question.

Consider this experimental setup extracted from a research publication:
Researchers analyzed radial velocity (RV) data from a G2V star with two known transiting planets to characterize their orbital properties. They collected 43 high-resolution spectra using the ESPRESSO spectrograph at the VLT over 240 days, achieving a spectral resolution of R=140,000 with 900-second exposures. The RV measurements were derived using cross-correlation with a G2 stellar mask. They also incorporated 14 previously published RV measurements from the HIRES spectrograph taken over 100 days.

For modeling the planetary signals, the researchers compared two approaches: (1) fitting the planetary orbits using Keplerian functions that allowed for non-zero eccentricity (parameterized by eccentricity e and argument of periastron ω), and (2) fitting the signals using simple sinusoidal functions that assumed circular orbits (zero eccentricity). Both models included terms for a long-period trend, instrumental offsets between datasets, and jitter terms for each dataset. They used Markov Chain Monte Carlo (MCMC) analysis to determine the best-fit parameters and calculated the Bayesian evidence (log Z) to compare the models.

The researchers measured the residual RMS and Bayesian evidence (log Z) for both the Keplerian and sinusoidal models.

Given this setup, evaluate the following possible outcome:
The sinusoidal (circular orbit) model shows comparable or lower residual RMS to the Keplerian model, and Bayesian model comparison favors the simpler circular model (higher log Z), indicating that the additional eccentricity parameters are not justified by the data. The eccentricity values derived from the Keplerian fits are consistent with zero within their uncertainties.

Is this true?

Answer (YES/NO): NO